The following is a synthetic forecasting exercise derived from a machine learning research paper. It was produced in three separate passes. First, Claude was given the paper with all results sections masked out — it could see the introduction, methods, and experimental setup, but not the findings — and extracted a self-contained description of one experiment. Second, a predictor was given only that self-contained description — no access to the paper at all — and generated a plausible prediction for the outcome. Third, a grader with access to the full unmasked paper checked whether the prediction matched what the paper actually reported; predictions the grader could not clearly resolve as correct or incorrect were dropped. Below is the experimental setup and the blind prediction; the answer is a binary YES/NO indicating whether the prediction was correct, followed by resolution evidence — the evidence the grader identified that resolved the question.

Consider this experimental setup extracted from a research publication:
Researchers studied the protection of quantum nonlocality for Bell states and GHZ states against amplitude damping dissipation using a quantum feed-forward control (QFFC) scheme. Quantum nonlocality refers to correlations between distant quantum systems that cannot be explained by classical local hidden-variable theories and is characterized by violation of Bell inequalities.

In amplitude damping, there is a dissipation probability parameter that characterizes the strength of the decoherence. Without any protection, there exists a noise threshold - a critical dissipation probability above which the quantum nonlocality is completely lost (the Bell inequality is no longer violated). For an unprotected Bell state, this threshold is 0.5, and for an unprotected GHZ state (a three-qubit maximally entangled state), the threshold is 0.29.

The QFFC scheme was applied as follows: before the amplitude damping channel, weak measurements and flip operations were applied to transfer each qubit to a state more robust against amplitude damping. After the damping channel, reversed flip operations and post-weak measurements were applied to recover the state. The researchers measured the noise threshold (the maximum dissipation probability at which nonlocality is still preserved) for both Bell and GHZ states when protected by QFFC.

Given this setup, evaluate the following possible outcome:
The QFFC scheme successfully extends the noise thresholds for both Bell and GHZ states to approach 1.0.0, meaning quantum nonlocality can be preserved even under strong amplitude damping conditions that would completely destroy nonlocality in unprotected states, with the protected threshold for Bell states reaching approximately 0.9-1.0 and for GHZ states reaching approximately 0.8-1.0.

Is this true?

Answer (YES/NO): YES